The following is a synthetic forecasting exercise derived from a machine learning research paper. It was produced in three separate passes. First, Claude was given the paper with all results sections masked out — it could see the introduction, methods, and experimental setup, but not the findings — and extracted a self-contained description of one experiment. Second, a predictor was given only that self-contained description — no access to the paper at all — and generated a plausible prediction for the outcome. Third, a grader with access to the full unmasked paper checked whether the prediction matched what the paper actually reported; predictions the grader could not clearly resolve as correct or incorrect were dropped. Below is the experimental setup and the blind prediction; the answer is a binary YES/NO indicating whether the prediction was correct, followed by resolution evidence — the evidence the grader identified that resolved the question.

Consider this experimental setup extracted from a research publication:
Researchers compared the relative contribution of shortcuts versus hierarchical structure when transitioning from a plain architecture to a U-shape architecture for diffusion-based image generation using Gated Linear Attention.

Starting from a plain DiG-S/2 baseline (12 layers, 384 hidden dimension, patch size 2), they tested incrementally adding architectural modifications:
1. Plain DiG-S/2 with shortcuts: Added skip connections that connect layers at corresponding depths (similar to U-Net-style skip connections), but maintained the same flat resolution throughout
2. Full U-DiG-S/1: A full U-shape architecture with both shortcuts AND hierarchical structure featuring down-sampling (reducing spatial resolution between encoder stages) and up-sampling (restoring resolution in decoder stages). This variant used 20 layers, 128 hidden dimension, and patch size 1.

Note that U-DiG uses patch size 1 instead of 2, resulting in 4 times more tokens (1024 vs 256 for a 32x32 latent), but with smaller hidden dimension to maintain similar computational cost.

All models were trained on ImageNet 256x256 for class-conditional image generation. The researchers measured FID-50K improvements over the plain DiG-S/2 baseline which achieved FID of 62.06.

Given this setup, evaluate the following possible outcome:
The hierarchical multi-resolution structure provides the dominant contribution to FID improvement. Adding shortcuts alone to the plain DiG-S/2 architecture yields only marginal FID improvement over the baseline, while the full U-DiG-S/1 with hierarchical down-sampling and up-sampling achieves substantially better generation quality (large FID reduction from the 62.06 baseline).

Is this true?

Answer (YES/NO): NO